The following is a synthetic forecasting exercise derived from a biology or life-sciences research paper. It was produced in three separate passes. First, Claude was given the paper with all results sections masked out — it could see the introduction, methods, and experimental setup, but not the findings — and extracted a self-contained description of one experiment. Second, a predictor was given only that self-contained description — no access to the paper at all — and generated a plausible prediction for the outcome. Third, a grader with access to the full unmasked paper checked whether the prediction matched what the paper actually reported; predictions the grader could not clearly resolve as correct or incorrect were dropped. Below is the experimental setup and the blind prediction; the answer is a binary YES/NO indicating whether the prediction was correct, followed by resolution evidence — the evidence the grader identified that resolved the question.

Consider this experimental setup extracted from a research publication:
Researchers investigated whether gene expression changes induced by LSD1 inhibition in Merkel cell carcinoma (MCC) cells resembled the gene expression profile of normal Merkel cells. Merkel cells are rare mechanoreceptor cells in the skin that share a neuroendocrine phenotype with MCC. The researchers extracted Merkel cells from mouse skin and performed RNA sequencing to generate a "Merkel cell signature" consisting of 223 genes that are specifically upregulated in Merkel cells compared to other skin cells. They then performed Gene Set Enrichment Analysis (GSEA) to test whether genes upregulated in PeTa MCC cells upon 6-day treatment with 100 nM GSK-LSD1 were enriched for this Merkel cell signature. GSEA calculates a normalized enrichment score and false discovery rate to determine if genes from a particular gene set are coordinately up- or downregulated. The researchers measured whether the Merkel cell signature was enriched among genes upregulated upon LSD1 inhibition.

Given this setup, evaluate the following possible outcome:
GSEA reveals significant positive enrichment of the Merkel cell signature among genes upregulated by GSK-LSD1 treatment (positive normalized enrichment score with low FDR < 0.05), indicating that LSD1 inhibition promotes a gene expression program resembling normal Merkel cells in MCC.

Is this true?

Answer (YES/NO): YES